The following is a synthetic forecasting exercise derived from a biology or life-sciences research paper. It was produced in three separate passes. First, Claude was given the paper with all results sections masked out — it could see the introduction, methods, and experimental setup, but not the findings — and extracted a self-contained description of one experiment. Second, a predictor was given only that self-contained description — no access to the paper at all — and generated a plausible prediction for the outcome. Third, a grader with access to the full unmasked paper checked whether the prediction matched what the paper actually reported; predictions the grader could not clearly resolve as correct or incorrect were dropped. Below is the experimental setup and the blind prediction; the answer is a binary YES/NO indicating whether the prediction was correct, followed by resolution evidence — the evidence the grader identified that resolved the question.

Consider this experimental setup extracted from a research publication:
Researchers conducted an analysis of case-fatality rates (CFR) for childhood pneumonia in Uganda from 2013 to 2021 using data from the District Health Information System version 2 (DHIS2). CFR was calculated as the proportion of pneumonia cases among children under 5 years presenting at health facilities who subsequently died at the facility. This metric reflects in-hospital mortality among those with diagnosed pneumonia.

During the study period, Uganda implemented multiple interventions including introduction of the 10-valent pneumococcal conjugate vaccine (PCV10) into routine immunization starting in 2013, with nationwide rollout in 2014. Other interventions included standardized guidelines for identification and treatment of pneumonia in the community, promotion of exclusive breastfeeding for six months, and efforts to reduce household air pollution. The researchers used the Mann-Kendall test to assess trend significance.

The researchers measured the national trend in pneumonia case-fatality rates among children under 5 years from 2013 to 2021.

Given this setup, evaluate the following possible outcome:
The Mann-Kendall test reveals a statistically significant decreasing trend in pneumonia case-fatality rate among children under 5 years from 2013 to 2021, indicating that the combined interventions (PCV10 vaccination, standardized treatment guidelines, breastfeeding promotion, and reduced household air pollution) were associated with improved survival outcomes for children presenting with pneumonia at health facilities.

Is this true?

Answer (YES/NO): YES